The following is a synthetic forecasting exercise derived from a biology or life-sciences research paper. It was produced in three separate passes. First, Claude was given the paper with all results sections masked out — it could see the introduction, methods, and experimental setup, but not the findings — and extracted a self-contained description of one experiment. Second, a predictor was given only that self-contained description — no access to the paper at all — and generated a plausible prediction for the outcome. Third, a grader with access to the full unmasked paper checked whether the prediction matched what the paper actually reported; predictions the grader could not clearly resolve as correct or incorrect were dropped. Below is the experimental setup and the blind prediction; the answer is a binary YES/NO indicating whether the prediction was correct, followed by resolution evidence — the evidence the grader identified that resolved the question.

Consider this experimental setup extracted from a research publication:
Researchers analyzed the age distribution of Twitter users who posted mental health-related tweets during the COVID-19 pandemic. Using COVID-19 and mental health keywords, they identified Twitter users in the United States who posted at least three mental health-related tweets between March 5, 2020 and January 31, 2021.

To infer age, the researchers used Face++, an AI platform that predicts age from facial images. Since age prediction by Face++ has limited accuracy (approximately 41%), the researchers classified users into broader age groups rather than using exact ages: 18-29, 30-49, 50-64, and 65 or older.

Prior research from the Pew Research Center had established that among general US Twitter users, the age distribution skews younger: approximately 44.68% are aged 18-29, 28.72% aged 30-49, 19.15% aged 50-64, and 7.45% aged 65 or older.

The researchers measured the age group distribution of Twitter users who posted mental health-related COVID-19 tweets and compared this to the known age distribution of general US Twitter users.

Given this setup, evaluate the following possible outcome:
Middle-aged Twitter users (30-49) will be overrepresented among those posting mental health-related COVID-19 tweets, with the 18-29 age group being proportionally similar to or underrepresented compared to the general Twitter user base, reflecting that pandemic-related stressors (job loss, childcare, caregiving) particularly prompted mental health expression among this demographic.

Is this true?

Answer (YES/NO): YES